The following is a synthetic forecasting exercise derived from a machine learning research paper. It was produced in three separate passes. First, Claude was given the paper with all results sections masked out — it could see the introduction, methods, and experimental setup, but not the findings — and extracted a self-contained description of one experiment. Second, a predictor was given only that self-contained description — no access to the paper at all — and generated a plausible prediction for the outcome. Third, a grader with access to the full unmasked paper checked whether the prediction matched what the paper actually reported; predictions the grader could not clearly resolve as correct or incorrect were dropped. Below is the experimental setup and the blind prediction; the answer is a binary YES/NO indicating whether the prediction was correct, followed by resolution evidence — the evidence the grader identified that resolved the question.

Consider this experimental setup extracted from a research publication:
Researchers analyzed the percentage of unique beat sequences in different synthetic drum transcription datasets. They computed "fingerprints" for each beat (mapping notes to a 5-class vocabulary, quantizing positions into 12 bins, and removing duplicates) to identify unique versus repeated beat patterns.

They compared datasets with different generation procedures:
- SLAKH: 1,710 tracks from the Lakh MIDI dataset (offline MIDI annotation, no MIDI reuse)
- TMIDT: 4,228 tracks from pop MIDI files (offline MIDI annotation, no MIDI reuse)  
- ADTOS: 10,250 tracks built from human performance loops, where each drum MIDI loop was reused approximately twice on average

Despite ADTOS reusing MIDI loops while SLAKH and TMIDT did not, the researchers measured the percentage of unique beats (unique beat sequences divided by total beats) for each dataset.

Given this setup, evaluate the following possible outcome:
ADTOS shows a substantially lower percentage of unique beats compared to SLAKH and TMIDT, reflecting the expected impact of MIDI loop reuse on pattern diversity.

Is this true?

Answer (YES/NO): NO